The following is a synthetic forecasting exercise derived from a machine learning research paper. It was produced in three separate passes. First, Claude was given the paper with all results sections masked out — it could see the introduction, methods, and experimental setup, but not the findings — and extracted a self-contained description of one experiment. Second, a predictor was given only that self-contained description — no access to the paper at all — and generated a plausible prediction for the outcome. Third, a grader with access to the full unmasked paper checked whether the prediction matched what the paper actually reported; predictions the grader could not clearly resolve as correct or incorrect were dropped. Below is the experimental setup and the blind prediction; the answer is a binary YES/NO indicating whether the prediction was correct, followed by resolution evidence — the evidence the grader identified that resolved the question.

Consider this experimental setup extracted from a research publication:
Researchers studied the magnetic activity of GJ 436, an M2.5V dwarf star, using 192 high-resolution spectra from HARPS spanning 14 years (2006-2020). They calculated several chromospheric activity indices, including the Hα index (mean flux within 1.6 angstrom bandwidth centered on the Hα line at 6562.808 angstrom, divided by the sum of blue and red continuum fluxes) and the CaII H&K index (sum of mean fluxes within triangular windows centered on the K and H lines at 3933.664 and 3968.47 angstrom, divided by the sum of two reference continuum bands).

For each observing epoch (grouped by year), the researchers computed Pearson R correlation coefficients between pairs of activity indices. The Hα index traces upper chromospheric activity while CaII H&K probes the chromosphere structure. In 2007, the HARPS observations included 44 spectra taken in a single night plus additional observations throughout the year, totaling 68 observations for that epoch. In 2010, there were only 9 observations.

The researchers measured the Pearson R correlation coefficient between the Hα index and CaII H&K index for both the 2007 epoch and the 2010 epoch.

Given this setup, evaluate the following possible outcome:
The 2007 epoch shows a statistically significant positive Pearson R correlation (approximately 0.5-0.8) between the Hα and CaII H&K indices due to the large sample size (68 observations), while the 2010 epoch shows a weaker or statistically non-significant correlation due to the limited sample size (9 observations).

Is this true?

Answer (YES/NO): NO